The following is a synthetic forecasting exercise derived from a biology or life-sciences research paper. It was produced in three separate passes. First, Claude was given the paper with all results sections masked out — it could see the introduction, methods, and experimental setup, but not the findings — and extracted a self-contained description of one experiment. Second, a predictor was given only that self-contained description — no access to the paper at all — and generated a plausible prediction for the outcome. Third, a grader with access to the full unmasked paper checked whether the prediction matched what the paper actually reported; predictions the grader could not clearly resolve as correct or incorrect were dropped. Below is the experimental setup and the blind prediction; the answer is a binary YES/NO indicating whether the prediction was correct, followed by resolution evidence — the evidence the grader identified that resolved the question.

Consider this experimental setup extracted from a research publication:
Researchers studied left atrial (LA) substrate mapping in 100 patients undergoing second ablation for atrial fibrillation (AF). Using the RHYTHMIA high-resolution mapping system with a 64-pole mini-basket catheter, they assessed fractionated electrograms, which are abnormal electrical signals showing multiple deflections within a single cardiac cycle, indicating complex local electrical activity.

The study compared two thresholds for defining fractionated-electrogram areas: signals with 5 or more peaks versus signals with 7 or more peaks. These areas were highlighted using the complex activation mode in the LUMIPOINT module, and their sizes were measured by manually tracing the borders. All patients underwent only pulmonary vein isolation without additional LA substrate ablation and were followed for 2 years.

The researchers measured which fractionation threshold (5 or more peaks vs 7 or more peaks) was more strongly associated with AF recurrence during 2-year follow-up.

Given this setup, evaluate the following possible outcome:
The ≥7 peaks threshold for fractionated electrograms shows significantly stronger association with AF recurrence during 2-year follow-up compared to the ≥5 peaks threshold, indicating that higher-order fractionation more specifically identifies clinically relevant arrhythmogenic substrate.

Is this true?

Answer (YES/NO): NO